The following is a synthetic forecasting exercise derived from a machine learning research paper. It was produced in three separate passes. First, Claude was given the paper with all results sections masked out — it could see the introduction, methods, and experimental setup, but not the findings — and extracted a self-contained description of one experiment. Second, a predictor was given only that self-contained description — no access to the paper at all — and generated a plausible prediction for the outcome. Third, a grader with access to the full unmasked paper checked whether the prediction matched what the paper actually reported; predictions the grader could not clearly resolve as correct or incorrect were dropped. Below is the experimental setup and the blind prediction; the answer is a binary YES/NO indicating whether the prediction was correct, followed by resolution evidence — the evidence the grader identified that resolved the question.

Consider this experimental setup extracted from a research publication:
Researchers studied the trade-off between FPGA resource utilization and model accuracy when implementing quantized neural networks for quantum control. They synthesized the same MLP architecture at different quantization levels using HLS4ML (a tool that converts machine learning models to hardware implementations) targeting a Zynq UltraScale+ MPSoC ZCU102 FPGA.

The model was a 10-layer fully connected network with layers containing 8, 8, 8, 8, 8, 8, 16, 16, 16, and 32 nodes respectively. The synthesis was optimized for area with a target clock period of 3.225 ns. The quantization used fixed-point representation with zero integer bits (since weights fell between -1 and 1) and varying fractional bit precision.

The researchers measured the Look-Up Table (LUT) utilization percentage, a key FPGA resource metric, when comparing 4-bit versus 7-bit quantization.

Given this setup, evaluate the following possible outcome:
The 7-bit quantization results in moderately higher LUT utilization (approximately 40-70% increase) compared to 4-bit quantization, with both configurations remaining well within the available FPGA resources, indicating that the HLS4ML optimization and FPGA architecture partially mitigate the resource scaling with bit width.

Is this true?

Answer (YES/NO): NO